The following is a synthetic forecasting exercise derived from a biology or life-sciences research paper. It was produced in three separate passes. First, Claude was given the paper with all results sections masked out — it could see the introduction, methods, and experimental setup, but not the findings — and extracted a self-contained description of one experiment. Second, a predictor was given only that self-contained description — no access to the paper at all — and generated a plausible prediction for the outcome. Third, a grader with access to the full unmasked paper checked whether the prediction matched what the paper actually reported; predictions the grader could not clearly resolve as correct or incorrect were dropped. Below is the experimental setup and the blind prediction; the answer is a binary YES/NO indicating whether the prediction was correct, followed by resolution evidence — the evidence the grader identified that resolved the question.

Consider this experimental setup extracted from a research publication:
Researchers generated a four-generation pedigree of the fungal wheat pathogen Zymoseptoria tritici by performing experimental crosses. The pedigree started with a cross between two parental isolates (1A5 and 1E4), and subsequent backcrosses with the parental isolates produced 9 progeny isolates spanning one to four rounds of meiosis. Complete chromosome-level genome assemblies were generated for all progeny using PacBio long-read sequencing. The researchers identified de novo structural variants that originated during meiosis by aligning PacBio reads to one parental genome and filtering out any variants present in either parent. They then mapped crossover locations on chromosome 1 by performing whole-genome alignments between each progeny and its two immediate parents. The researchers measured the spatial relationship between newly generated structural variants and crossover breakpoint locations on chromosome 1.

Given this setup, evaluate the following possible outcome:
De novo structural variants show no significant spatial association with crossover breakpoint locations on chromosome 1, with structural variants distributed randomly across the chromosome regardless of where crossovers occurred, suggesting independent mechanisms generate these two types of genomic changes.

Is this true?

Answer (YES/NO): NO